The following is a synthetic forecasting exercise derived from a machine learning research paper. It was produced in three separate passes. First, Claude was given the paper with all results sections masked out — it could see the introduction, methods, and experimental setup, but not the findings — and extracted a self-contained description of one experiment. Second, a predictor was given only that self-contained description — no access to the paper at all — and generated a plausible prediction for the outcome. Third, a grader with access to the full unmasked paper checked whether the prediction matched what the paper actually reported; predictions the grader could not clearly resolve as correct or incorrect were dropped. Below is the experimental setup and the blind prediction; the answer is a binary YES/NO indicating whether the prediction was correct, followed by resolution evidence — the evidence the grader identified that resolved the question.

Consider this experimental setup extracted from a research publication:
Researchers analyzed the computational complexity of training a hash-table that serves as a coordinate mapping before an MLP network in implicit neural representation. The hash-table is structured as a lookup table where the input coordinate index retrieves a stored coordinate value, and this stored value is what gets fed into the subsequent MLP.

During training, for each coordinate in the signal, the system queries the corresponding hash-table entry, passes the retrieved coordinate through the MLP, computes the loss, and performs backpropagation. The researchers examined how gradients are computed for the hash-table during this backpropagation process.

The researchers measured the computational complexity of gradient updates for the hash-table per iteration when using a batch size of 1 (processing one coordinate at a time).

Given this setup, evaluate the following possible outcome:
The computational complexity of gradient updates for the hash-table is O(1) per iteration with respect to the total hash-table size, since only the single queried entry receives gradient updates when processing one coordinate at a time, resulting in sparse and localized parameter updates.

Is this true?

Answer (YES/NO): YES